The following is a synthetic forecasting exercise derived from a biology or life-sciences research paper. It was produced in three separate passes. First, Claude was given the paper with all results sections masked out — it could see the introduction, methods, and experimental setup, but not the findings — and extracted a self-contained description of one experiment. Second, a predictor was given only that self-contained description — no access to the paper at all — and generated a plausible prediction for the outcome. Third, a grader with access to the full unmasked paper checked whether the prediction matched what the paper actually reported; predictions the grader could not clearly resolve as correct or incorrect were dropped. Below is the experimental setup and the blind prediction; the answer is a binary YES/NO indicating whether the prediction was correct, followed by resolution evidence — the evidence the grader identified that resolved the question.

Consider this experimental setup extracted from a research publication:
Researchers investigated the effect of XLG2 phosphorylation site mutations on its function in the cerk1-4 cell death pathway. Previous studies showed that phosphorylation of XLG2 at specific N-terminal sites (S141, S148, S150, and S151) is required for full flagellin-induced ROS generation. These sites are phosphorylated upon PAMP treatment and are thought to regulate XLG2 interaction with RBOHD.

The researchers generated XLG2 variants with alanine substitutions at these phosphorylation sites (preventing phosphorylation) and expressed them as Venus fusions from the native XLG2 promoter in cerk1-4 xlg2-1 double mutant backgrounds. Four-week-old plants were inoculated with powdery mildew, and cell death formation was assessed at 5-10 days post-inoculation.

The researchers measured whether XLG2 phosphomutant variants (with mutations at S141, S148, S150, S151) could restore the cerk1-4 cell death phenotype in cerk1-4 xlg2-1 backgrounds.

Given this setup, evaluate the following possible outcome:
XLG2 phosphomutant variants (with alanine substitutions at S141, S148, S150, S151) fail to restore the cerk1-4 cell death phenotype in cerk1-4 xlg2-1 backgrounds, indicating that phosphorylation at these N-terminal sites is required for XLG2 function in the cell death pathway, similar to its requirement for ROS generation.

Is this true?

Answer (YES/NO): NO